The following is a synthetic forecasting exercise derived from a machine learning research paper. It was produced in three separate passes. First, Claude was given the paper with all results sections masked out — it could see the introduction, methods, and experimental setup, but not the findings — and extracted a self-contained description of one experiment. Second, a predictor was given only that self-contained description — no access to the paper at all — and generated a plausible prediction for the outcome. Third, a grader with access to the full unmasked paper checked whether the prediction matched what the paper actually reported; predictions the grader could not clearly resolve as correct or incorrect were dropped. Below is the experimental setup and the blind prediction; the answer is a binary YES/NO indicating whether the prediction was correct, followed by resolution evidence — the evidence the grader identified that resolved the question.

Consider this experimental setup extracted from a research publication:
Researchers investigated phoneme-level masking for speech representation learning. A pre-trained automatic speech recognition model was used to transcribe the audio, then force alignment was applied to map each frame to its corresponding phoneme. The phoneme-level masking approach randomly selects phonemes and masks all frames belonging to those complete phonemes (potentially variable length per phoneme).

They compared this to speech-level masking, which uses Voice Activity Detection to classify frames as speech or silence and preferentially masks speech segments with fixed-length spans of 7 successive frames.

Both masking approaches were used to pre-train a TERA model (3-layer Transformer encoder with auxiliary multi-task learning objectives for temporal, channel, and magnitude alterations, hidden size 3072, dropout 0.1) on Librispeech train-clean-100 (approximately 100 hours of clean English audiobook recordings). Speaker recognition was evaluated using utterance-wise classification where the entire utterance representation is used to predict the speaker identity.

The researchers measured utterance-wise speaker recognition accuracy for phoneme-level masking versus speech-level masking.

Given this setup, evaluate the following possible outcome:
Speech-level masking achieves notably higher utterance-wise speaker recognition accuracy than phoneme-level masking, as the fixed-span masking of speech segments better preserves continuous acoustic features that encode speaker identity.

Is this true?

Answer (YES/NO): NO